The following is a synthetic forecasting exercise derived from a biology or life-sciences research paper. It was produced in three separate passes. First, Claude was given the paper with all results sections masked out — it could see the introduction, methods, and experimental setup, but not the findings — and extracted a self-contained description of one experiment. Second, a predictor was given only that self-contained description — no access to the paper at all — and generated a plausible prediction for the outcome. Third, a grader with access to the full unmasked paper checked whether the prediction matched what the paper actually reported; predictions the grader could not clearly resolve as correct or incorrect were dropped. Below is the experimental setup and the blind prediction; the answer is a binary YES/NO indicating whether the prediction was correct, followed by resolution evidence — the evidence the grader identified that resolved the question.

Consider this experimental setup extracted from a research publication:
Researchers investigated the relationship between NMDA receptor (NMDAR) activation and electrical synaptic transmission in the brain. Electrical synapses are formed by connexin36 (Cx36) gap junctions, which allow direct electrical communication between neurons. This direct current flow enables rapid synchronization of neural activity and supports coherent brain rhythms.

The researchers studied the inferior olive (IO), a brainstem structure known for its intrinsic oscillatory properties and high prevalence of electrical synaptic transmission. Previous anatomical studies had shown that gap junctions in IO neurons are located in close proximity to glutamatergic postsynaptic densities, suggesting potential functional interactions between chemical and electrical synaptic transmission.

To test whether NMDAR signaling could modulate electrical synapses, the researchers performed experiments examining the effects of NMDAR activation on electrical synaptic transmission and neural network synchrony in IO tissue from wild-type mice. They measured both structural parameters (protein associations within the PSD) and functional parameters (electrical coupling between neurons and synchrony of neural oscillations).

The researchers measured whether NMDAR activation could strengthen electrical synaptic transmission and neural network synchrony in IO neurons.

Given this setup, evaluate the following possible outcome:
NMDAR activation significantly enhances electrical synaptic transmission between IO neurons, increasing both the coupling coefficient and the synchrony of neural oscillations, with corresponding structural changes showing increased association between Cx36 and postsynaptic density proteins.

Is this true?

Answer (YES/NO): NO